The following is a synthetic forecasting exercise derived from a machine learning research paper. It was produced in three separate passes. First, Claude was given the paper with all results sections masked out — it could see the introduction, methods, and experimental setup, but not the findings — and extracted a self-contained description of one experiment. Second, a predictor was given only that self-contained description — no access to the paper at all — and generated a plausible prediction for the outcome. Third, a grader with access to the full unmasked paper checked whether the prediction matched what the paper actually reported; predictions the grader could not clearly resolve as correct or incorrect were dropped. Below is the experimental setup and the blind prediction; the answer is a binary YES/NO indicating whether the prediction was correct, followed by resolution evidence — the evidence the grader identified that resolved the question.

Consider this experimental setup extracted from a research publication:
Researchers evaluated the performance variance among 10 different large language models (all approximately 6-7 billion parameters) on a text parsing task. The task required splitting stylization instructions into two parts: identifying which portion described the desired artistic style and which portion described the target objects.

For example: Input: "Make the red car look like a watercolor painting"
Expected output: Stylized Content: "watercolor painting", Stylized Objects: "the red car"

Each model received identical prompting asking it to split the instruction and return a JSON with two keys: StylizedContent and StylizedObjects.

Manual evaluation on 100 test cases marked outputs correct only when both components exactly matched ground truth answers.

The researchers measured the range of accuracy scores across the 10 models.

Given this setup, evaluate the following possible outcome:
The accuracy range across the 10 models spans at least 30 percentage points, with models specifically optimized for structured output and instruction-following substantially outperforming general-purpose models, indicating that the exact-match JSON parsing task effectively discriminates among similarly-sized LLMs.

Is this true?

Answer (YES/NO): YES